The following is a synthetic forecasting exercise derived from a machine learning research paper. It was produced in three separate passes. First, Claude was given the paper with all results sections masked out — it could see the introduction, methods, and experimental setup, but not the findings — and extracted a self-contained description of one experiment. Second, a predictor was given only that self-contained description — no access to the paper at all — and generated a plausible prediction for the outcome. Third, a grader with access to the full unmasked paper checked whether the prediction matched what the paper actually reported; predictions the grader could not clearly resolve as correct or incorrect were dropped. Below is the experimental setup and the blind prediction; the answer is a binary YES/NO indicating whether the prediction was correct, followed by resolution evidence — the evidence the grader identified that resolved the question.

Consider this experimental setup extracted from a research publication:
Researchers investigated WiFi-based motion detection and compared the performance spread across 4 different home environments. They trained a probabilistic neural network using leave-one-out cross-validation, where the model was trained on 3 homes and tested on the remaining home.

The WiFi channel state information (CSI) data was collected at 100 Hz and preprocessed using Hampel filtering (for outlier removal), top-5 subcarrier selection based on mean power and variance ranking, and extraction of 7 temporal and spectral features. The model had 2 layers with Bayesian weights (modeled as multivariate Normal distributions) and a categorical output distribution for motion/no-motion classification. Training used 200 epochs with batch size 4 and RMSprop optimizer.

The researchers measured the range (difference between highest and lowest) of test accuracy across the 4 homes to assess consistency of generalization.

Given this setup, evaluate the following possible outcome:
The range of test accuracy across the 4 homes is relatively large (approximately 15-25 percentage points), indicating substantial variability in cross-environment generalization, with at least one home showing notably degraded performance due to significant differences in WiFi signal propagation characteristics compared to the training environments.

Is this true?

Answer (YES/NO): YES